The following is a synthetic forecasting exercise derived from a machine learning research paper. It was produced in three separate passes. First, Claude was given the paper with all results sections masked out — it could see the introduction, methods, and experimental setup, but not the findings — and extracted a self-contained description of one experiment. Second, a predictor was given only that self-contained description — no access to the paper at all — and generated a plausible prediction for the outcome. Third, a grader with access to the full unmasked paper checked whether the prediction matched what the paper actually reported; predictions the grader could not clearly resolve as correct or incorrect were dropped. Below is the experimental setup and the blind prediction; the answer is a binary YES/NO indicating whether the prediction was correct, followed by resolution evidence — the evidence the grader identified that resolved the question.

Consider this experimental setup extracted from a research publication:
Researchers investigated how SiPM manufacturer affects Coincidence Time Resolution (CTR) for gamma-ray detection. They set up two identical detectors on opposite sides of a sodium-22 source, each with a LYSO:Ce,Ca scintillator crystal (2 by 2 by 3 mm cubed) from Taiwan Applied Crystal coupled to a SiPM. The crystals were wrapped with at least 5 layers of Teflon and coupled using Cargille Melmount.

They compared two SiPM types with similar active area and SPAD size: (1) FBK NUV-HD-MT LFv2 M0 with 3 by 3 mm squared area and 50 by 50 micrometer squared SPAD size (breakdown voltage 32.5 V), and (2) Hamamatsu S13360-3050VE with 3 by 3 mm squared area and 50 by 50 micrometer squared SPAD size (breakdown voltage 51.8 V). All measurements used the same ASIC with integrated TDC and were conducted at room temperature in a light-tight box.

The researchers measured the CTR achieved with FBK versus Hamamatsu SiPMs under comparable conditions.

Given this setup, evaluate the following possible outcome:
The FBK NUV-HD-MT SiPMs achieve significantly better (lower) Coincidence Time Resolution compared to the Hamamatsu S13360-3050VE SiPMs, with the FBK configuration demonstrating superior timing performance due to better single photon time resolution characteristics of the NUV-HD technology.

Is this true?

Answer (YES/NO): YES